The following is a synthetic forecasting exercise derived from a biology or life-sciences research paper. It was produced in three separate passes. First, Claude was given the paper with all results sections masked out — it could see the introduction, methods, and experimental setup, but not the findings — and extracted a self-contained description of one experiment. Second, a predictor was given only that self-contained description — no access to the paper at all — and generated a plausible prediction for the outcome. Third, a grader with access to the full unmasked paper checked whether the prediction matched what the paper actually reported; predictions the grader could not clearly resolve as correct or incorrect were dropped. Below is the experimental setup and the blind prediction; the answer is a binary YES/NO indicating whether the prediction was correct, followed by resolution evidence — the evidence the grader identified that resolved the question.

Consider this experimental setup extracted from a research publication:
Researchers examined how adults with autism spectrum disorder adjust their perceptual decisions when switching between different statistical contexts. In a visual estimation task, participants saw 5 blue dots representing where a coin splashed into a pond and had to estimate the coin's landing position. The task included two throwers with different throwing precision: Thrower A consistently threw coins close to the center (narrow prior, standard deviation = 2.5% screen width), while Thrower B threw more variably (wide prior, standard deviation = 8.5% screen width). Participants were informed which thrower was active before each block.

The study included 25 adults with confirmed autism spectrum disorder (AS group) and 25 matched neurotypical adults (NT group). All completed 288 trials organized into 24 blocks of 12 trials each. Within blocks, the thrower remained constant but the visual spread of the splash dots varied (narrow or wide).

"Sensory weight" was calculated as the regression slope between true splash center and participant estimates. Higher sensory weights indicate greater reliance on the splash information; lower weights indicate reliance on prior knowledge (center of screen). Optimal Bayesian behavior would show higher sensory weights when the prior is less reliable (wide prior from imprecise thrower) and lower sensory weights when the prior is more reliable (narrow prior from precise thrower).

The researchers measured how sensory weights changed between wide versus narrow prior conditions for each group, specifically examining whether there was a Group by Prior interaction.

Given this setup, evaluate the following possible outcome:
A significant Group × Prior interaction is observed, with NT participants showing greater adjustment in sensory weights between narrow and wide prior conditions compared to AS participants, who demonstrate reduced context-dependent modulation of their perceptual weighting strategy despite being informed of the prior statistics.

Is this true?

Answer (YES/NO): YES